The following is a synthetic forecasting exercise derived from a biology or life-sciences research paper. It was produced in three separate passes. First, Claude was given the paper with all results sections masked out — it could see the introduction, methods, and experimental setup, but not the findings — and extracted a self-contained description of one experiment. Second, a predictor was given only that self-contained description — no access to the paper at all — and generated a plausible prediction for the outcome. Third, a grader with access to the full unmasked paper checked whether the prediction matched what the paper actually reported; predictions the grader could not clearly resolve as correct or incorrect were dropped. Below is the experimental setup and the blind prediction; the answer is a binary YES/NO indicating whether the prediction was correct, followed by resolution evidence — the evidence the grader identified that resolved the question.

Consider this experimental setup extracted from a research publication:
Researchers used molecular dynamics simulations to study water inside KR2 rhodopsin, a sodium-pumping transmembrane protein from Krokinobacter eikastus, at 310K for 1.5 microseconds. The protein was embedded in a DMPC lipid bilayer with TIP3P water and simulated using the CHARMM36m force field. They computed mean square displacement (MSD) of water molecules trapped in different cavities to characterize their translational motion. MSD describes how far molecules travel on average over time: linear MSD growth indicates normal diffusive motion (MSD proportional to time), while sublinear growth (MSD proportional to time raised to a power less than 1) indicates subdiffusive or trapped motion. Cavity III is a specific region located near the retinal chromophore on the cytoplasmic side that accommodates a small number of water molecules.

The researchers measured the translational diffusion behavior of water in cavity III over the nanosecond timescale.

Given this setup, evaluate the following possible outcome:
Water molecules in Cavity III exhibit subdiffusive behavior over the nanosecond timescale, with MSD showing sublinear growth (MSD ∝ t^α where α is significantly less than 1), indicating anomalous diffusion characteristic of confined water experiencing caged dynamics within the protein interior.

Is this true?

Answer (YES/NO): NO